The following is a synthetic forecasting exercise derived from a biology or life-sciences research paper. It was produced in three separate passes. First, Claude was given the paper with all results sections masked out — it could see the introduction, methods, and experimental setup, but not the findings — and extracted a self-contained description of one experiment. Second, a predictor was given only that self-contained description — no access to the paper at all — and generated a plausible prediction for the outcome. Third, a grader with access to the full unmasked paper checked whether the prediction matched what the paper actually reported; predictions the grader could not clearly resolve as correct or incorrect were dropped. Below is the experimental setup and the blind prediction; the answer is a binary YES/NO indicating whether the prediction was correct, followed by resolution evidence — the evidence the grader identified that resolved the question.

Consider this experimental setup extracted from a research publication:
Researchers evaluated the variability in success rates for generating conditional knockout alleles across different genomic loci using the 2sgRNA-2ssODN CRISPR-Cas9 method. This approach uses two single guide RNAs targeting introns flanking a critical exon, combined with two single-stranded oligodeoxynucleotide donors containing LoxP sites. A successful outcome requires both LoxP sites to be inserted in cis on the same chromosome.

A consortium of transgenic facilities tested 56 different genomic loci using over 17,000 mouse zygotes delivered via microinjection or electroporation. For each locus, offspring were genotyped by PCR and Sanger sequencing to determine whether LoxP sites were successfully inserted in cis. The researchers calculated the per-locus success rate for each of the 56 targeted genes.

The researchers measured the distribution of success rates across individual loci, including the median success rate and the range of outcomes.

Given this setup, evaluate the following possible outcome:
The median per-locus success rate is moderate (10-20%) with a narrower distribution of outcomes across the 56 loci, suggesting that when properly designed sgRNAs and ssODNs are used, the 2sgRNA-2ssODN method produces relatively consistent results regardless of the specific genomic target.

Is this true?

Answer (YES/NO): NO